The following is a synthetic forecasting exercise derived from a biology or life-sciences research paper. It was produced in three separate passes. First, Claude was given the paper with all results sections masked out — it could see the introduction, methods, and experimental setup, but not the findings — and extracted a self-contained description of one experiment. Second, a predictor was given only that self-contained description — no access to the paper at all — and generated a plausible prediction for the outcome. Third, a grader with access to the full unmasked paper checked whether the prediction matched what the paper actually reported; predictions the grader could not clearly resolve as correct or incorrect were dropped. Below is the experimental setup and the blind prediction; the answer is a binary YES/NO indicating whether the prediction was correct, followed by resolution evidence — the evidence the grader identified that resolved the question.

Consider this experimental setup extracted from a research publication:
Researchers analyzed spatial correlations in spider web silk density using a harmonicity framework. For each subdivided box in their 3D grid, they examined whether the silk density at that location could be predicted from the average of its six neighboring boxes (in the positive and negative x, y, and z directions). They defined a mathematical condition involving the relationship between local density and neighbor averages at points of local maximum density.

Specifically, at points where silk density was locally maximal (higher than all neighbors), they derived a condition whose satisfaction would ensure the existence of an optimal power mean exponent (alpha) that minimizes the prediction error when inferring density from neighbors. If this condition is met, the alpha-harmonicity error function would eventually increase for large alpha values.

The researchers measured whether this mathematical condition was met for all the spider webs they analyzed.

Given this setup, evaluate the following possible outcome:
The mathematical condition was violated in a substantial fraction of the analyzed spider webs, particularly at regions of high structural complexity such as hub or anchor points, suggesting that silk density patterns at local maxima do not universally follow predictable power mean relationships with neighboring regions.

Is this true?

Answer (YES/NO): NO